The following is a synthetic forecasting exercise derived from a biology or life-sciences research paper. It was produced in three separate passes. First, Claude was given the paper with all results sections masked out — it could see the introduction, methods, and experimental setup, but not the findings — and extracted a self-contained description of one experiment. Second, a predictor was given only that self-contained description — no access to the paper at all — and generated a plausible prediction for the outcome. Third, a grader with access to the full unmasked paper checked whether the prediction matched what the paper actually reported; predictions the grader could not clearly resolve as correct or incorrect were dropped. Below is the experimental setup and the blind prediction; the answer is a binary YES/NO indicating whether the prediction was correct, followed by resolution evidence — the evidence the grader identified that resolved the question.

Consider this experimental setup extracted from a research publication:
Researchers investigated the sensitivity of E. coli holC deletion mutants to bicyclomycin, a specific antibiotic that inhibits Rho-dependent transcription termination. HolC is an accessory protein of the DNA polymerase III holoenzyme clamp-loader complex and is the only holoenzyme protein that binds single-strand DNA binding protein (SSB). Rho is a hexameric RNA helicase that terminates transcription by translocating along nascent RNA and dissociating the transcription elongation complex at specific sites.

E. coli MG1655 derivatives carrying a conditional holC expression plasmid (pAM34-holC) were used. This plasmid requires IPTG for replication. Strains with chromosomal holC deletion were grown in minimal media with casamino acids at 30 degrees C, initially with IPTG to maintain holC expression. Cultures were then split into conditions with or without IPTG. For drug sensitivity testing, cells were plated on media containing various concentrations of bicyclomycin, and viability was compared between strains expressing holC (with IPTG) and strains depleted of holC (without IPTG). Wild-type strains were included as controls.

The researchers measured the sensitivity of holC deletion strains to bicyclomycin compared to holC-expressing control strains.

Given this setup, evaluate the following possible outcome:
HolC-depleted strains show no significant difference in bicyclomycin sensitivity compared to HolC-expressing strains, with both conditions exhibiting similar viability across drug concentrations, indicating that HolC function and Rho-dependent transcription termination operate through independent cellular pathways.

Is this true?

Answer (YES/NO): NO